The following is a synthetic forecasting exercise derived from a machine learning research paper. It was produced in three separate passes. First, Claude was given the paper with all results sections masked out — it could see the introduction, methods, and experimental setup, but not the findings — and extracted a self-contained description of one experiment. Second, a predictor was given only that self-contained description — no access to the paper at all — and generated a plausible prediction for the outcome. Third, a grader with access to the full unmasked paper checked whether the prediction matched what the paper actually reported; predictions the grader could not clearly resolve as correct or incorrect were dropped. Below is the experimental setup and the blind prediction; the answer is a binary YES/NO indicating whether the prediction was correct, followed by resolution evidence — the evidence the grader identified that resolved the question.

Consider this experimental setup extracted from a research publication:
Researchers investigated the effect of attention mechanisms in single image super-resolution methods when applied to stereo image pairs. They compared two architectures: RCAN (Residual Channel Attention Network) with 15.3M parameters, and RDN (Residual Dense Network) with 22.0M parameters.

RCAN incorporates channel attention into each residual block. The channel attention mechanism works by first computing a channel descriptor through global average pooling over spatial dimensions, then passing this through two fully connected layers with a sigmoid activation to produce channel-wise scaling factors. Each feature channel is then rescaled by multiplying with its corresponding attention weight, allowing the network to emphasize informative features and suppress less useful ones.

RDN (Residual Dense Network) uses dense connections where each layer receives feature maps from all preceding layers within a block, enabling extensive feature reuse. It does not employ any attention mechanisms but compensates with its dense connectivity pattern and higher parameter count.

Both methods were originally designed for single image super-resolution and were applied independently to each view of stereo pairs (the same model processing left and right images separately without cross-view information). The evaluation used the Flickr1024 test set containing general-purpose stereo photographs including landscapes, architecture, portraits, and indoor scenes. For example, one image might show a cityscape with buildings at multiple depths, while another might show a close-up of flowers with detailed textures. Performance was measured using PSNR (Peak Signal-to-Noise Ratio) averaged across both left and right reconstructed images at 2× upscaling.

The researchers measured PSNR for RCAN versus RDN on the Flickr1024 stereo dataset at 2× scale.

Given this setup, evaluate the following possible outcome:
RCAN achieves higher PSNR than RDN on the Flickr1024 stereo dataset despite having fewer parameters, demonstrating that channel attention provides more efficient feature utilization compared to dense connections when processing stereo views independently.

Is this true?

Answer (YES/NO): NO